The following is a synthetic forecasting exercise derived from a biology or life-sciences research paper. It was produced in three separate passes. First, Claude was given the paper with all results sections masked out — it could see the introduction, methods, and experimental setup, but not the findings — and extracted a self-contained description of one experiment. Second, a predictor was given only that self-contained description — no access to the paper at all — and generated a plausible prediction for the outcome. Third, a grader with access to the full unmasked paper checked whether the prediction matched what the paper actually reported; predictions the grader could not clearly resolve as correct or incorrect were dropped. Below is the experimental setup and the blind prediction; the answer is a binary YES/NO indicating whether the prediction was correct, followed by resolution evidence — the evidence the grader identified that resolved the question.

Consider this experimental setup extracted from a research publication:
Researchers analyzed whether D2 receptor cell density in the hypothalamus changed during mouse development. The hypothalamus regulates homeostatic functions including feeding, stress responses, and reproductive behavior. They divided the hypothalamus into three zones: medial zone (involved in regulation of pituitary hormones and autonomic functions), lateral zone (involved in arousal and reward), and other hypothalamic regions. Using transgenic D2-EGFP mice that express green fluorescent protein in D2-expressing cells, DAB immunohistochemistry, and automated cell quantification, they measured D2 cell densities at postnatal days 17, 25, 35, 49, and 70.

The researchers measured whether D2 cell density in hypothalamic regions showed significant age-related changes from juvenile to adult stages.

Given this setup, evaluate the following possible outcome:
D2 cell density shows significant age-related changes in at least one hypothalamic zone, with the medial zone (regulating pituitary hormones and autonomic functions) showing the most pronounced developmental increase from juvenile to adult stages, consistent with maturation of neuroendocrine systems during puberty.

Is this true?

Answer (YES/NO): NO